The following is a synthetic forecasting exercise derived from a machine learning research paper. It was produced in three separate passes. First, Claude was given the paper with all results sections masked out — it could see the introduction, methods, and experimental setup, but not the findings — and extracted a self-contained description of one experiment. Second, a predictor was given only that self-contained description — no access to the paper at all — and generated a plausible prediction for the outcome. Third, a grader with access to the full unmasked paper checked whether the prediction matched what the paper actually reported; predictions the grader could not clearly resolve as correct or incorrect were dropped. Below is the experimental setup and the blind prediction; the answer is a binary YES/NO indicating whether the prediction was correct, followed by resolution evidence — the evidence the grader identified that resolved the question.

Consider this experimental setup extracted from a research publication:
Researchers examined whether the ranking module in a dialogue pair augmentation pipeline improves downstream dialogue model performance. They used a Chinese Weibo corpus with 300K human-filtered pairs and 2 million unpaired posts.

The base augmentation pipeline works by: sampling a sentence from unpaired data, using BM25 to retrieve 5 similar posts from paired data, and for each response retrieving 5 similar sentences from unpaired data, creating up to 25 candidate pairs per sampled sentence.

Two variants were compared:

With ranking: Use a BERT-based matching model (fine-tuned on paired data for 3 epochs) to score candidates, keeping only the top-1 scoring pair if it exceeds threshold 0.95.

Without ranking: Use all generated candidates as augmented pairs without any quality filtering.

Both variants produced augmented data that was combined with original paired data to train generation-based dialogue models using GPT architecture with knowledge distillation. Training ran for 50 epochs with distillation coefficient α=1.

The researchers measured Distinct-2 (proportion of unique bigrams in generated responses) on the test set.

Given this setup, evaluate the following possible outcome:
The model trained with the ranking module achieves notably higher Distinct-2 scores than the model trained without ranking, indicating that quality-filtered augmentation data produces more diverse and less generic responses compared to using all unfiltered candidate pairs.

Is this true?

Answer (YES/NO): YES